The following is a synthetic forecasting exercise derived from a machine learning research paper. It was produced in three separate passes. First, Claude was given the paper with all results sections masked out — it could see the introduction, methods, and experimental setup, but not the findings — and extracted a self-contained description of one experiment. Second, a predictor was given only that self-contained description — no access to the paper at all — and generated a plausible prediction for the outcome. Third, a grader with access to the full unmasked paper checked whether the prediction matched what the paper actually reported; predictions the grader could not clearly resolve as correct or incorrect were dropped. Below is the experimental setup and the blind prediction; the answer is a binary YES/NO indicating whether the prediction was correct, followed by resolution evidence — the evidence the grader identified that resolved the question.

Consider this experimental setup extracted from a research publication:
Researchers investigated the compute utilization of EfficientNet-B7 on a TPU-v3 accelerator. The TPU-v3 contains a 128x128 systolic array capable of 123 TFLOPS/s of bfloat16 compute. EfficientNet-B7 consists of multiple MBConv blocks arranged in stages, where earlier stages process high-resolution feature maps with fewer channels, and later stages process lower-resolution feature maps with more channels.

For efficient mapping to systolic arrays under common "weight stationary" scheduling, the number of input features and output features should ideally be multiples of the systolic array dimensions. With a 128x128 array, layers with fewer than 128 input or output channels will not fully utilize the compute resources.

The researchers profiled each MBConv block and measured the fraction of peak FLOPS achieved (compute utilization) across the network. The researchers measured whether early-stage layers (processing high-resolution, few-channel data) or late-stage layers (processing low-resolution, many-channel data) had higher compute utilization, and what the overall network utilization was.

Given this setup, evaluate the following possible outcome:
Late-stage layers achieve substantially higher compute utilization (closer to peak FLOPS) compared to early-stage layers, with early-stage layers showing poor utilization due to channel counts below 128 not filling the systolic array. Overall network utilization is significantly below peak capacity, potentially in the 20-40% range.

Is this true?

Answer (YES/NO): NO